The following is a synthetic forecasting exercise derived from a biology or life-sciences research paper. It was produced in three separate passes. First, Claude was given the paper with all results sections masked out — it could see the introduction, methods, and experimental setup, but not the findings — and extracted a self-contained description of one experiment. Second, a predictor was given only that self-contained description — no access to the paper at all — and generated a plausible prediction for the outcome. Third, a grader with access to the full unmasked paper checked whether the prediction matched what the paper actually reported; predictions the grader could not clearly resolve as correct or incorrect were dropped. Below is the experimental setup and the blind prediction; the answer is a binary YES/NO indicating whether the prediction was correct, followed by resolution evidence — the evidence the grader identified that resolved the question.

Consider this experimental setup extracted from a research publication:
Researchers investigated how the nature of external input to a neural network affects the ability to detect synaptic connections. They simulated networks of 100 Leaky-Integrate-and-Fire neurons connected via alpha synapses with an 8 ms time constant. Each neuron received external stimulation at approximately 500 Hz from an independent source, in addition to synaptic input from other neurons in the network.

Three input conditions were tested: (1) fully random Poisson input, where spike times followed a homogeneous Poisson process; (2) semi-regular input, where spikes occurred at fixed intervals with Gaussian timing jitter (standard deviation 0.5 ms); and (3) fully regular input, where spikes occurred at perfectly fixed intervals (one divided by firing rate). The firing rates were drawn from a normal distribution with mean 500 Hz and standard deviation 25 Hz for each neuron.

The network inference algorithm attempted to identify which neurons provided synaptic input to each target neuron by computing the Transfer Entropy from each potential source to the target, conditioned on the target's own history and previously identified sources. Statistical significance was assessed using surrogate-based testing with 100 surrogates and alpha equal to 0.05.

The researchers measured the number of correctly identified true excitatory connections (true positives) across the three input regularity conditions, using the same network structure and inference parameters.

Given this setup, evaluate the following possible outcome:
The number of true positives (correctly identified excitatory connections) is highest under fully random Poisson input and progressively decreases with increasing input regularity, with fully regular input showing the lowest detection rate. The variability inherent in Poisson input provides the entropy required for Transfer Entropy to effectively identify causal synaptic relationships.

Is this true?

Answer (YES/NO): NO